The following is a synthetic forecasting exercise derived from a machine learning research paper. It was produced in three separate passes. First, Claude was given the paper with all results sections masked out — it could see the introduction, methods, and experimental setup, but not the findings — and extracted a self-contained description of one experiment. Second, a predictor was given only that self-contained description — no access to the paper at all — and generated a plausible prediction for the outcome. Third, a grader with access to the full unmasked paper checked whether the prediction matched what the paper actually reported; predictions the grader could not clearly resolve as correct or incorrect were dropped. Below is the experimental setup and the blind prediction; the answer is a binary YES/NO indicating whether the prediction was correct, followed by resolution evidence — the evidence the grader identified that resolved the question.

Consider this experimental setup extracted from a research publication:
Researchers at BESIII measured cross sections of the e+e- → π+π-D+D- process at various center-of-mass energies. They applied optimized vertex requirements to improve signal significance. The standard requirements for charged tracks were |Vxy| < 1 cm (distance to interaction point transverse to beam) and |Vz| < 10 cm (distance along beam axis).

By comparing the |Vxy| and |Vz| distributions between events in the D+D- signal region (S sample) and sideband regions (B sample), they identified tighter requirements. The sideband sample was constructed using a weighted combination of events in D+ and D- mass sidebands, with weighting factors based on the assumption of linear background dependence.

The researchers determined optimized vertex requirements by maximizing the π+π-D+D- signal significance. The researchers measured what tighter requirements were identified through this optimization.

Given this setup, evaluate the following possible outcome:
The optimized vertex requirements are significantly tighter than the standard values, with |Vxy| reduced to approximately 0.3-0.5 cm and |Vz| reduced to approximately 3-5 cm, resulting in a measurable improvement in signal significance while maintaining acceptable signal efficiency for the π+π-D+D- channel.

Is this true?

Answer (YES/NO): NO